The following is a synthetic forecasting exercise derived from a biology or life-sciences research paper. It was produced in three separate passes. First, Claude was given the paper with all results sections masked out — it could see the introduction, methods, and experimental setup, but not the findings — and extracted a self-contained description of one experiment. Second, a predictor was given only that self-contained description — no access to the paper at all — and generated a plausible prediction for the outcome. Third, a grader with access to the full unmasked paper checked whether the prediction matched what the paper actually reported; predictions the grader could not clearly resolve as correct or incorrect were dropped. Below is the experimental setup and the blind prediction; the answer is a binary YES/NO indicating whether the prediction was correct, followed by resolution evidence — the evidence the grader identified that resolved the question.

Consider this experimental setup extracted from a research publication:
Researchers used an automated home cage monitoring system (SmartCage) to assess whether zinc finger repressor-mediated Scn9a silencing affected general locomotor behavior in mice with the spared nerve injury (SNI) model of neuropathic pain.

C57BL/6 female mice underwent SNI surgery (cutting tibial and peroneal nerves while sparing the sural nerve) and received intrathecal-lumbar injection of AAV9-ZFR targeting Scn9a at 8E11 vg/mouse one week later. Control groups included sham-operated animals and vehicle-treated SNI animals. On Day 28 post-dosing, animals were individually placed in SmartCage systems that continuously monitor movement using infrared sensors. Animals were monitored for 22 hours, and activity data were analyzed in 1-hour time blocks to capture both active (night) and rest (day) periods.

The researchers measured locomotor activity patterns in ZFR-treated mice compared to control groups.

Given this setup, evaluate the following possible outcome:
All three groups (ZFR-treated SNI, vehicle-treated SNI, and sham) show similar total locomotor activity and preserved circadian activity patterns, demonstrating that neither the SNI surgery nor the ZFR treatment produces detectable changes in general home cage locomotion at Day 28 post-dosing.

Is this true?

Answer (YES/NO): NO